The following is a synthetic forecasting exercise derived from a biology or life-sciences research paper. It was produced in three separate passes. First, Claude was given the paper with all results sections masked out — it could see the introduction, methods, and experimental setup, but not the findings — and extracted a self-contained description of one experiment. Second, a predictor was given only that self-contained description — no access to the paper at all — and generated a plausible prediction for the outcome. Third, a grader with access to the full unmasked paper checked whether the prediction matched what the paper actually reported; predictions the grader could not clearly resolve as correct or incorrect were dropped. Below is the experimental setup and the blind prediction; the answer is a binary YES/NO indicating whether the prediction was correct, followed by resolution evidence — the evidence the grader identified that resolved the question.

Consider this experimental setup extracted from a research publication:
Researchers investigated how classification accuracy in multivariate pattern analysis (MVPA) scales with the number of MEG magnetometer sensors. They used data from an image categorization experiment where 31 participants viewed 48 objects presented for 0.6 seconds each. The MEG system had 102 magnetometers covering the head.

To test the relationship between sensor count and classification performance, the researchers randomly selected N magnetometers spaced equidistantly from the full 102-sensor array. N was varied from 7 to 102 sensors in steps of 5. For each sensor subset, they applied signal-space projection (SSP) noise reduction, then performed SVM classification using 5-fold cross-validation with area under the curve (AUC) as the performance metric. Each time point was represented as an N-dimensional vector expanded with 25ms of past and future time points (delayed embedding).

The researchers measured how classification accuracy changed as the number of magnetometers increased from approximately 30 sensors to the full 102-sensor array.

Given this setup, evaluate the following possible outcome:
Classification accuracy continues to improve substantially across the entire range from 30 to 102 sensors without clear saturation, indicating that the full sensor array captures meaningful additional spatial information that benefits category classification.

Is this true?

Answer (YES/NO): NO